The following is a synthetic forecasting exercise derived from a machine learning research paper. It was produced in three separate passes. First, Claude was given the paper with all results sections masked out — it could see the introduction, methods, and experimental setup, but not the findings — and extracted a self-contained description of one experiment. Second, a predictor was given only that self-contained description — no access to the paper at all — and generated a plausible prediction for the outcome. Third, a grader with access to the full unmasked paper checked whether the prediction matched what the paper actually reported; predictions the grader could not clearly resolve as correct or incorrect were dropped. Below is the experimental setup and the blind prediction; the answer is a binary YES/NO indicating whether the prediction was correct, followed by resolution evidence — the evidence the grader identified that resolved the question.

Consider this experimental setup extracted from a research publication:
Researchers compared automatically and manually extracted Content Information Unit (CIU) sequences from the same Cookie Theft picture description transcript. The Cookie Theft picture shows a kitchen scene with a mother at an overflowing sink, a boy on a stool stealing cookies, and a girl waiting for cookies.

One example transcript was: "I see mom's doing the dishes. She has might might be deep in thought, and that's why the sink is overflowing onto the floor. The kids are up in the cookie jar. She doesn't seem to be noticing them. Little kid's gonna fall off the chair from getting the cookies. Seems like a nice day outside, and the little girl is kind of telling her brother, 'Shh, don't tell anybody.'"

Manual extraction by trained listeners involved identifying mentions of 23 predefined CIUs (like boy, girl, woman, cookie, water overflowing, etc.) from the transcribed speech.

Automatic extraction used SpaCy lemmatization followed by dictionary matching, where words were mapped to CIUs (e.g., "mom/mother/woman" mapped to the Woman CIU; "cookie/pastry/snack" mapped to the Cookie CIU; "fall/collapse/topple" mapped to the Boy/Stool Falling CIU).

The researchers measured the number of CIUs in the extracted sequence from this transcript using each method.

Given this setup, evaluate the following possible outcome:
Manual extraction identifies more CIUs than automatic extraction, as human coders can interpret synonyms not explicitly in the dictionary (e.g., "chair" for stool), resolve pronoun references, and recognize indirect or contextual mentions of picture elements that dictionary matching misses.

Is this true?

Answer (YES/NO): NO